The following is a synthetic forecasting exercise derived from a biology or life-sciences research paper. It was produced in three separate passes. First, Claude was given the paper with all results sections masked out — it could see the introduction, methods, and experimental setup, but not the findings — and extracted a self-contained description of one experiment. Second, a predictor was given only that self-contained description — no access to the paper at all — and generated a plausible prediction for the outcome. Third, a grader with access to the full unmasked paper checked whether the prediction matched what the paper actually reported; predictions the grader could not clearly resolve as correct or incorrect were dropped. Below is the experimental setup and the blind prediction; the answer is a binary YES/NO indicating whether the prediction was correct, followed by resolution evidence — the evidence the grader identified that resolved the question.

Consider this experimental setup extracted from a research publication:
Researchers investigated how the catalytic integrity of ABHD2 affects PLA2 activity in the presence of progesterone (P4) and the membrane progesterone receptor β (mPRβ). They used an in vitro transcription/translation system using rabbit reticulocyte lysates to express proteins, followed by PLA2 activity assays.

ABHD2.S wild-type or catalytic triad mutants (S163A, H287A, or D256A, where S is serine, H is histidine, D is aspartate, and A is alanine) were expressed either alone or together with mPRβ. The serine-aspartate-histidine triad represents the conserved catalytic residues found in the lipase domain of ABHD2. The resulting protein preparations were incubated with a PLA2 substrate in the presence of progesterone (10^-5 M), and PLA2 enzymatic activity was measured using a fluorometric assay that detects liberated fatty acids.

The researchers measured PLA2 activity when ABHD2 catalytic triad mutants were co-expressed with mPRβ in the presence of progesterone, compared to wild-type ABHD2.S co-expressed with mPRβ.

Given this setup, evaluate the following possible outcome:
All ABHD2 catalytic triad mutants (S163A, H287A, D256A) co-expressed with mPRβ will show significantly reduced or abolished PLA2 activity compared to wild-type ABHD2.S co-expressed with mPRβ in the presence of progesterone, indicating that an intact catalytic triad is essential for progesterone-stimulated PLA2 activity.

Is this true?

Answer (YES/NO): YES